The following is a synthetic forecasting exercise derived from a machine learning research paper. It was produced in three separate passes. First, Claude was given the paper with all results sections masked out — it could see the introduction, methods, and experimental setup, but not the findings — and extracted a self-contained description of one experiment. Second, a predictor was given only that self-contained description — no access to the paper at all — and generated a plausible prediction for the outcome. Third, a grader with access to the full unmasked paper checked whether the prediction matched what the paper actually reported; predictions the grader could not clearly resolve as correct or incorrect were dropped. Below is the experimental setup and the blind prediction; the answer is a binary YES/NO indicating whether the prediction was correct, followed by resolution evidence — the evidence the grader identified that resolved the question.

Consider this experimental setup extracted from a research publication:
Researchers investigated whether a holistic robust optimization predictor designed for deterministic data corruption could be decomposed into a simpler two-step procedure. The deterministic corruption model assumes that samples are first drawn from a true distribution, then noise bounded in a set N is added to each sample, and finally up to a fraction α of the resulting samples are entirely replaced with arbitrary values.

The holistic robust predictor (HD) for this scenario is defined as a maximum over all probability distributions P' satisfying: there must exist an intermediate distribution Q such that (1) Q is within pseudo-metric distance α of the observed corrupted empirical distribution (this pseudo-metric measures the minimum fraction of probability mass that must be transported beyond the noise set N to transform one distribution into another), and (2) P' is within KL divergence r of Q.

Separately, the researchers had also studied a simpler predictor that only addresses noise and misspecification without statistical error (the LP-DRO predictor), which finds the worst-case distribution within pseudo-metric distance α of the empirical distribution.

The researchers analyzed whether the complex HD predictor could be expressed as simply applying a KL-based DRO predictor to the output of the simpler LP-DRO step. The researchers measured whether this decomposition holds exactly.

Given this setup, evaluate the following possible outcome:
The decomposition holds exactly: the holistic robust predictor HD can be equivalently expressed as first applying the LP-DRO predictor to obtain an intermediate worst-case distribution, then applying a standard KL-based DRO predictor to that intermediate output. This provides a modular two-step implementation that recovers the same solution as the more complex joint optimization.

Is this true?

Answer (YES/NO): YES